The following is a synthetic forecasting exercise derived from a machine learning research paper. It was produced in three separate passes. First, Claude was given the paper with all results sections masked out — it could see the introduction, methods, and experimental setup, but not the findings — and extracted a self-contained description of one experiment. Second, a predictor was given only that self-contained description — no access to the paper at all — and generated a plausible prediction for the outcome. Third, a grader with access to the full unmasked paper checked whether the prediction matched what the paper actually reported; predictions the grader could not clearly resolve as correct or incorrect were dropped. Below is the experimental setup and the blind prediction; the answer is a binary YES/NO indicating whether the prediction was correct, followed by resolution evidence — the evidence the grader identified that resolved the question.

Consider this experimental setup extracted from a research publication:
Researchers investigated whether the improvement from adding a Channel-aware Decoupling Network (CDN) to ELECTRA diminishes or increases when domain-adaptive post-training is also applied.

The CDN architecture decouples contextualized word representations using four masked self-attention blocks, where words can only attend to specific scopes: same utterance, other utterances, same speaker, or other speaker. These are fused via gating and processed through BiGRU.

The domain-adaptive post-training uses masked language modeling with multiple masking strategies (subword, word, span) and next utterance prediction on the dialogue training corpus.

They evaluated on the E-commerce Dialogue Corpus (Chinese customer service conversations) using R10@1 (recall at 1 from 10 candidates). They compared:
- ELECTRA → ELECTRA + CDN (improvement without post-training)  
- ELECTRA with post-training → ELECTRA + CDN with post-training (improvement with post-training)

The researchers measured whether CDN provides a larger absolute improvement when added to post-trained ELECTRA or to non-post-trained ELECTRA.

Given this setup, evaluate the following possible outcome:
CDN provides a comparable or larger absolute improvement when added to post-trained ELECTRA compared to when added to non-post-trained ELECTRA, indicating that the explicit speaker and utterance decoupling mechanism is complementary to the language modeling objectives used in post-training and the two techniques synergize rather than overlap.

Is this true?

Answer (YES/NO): NO